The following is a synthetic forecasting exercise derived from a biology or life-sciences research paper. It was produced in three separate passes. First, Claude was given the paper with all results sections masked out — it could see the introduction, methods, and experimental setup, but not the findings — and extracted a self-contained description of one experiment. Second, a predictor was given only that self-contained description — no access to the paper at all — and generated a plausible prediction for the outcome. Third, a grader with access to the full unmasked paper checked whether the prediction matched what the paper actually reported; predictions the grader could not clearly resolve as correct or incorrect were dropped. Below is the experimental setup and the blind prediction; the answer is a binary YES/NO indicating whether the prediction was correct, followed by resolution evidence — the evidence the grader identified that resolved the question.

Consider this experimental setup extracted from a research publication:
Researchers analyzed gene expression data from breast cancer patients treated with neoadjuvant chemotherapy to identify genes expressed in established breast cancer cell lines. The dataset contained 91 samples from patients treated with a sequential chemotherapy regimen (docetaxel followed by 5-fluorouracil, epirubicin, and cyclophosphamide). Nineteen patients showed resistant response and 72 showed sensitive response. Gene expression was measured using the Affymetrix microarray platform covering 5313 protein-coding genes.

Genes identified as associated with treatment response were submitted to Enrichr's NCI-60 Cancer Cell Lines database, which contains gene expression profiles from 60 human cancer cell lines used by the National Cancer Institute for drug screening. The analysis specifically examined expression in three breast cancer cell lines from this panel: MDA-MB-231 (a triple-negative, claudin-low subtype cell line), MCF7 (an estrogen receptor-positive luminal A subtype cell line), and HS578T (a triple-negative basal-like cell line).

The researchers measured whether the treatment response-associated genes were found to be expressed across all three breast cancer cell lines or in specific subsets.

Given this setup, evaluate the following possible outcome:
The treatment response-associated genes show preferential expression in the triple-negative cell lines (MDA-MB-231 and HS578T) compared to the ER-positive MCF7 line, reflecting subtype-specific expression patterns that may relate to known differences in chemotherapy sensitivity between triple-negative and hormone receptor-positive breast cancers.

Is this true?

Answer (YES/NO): NO